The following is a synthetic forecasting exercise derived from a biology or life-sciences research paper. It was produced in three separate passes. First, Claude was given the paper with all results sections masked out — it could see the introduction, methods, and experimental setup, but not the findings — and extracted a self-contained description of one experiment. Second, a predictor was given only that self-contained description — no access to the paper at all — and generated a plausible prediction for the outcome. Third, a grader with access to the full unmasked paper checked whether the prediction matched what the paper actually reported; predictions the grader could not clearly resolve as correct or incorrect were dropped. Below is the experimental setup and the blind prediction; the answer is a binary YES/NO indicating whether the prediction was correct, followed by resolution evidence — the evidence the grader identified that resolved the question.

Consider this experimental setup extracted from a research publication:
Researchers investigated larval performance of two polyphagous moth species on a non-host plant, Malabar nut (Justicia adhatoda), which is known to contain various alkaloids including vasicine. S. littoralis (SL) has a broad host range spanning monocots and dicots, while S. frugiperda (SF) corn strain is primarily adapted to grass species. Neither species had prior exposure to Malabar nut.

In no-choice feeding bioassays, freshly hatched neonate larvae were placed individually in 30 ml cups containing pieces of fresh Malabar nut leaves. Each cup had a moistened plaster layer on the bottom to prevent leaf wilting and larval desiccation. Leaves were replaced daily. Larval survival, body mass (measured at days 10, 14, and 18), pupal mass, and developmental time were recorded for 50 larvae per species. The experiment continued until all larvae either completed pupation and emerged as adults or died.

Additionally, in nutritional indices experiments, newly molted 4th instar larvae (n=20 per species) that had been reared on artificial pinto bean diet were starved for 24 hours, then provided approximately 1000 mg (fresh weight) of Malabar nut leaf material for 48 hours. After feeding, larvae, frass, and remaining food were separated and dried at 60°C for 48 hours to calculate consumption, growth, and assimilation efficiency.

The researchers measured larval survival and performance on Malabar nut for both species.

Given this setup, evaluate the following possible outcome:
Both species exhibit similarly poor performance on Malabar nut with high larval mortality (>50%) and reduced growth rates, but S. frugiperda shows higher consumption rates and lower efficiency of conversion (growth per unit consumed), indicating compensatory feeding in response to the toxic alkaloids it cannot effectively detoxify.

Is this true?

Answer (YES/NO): NO